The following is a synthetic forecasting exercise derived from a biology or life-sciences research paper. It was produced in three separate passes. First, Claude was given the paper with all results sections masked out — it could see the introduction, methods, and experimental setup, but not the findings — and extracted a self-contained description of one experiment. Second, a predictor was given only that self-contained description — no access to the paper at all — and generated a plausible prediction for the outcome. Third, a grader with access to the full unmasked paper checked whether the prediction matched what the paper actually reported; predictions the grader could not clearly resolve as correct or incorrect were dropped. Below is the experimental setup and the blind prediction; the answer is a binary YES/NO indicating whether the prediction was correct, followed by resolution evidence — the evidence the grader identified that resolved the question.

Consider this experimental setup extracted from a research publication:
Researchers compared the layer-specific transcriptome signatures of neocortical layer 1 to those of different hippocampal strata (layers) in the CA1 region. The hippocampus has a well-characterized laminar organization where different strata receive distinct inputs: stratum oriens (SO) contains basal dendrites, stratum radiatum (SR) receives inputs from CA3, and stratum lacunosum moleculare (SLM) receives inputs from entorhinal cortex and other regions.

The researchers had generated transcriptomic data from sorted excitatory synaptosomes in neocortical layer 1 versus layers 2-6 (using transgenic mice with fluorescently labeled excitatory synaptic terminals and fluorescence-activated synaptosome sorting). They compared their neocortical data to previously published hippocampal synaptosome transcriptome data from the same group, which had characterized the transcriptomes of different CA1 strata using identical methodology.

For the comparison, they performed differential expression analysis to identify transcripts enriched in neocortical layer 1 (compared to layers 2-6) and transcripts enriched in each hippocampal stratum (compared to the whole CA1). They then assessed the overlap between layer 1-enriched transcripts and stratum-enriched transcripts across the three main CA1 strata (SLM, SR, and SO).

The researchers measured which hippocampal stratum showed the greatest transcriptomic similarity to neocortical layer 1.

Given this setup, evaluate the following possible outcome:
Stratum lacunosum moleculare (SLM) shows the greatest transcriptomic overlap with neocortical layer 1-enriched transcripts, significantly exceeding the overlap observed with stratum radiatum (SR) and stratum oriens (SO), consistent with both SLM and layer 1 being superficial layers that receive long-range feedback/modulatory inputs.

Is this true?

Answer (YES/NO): YES